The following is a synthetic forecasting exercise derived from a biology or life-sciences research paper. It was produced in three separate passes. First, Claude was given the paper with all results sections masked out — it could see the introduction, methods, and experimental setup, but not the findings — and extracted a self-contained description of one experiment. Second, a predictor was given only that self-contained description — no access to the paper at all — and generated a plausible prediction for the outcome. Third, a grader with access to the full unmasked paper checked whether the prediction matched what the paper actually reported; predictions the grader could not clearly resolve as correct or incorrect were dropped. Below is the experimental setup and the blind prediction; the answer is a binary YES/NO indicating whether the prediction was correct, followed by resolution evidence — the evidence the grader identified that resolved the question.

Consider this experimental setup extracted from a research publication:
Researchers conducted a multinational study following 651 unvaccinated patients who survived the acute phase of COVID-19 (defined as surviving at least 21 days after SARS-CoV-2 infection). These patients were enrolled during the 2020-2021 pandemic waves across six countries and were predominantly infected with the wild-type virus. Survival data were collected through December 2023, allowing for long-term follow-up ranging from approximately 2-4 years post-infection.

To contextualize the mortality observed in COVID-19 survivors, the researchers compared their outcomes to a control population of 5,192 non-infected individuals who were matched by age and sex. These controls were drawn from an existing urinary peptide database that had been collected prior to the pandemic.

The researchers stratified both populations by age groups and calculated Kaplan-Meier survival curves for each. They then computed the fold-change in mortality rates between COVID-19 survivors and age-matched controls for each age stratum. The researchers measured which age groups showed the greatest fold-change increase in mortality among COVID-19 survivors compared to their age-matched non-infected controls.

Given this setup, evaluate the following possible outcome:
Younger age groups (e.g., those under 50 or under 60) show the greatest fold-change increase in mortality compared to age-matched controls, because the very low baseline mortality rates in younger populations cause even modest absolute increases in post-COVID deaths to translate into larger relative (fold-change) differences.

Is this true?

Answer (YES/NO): YES